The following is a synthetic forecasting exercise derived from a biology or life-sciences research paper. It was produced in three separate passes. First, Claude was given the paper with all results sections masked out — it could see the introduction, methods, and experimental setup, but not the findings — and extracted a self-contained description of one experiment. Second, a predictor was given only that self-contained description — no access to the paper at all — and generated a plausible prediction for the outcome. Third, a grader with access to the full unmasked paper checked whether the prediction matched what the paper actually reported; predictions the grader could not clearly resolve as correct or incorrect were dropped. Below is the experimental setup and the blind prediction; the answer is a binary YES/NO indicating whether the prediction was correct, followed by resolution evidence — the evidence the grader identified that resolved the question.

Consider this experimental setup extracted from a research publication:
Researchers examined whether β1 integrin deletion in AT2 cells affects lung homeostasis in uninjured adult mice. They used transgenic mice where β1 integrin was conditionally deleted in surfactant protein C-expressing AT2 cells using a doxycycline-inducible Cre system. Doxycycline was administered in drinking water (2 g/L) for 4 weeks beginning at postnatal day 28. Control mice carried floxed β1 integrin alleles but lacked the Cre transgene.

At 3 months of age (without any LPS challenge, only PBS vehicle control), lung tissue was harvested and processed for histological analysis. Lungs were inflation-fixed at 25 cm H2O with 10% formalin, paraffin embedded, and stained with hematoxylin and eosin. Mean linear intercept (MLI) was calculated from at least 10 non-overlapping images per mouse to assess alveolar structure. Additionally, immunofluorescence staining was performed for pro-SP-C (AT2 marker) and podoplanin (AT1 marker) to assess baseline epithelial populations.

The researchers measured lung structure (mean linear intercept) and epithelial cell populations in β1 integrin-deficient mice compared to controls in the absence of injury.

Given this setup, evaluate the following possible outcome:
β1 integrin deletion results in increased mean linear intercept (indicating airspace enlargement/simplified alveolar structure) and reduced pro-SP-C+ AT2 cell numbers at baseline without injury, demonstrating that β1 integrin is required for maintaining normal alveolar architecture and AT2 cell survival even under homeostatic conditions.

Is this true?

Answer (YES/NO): NO